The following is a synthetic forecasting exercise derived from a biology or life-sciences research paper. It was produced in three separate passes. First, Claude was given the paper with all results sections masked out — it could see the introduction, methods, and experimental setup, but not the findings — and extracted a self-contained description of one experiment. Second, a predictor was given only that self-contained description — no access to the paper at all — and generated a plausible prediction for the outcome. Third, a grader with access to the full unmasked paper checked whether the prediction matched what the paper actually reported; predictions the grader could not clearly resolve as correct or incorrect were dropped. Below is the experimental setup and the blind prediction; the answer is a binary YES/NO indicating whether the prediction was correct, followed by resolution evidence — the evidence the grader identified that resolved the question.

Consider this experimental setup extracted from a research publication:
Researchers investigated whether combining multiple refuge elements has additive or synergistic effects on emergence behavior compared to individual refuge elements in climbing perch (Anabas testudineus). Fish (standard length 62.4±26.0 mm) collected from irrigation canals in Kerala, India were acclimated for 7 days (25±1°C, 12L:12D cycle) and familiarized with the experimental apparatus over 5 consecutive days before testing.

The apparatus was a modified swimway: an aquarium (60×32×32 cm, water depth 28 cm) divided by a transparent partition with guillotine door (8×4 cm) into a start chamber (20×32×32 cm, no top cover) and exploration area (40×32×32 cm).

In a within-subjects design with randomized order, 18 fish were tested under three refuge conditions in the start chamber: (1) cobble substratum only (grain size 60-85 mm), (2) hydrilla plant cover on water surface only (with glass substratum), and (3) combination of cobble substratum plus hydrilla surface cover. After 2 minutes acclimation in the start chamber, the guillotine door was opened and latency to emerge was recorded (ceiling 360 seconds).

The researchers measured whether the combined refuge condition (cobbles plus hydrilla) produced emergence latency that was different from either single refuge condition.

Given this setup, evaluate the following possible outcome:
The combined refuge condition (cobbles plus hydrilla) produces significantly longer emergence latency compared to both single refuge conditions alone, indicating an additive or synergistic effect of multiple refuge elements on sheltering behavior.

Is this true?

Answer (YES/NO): NO